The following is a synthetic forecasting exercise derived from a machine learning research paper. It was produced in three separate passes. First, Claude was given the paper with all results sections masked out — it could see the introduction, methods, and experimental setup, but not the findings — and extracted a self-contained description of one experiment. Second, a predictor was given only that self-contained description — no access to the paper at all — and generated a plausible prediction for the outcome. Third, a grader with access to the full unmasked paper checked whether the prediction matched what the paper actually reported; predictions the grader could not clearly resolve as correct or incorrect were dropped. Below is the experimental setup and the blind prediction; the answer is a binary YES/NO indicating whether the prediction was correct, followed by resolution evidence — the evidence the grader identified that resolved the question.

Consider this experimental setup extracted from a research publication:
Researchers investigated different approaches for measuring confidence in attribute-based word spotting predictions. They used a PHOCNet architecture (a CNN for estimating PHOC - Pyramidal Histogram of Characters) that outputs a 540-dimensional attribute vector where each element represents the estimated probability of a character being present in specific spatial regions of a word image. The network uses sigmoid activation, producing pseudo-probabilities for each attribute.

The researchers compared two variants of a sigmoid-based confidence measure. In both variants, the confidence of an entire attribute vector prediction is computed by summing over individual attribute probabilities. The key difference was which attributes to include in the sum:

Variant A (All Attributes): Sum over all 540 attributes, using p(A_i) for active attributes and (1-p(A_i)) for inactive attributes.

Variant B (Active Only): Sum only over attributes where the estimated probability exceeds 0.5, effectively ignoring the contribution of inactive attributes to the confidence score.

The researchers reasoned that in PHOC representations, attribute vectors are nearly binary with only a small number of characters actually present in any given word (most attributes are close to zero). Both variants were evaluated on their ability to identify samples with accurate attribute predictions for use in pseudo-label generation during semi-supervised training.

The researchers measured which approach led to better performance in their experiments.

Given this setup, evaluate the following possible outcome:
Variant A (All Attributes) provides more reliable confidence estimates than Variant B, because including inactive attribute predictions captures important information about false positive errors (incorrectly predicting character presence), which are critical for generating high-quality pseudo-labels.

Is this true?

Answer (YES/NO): NO